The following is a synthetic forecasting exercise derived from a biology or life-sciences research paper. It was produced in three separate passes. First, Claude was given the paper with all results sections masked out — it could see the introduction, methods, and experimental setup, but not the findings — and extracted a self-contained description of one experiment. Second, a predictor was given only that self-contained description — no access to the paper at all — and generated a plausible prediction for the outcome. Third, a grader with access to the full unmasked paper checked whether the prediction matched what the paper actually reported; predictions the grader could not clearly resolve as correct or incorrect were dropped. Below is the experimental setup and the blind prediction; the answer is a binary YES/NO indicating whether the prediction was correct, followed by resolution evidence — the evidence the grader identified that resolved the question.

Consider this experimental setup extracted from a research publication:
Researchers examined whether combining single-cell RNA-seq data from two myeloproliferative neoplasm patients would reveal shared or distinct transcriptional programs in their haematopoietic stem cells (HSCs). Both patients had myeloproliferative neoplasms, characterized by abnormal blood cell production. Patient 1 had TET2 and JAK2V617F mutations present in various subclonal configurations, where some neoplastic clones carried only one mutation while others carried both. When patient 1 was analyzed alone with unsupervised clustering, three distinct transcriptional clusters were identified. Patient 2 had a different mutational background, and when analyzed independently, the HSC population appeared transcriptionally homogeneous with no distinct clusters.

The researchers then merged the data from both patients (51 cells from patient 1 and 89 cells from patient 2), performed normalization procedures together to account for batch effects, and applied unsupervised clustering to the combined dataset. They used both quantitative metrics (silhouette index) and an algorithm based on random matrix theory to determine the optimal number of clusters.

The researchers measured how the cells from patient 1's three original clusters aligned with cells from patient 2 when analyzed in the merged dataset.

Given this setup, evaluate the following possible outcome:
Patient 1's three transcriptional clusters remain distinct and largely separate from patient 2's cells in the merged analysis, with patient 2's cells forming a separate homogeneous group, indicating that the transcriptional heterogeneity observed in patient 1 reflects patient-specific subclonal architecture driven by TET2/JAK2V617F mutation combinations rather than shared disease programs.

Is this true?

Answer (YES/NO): NO